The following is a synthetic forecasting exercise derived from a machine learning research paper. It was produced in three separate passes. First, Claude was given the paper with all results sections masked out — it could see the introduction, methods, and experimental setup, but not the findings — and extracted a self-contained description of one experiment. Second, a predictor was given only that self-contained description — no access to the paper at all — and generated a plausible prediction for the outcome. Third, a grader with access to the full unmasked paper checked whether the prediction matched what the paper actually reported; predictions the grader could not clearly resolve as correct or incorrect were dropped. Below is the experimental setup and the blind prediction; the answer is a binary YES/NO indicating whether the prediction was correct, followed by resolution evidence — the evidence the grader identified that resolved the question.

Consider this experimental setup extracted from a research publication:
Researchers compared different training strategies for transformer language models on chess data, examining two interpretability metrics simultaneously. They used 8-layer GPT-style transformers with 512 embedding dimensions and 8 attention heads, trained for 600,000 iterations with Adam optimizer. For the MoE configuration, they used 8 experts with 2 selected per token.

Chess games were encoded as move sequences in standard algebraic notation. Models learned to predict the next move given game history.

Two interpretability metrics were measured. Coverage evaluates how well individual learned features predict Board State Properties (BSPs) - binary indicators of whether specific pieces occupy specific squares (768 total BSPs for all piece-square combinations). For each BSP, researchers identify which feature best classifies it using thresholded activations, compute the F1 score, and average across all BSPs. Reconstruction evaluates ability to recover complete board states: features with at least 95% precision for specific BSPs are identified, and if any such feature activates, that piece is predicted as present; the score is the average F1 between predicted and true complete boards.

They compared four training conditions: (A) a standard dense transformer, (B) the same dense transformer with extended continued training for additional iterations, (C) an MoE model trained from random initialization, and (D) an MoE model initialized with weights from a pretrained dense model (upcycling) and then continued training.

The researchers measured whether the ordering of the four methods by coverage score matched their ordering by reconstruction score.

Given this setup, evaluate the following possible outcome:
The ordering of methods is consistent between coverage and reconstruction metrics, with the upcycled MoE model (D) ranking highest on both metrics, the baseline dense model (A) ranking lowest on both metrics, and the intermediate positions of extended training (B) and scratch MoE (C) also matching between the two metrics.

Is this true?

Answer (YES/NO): NO